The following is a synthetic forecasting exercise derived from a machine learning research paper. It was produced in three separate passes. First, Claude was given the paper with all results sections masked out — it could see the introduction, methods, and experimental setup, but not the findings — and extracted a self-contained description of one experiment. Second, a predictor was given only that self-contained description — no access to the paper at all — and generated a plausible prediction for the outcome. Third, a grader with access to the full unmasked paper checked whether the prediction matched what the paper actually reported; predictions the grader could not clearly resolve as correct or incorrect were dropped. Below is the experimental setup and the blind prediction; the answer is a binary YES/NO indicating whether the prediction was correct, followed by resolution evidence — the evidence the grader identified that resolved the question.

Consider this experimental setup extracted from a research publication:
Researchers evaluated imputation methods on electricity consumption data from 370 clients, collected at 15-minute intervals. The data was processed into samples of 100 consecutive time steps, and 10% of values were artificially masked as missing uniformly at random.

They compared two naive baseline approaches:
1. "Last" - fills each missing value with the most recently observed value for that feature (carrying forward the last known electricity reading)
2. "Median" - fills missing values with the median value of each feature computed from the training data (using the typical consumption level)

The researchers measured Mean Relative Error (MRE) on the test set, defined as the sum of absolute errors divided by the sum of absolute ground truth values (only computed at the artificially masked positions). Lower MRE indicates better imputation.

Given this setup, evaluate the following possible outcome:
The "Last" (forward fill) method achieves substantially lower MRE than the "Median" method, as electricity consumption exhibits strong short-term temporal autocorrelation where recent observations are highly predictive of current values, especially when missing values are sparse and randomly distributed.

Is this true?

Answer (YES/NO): YES